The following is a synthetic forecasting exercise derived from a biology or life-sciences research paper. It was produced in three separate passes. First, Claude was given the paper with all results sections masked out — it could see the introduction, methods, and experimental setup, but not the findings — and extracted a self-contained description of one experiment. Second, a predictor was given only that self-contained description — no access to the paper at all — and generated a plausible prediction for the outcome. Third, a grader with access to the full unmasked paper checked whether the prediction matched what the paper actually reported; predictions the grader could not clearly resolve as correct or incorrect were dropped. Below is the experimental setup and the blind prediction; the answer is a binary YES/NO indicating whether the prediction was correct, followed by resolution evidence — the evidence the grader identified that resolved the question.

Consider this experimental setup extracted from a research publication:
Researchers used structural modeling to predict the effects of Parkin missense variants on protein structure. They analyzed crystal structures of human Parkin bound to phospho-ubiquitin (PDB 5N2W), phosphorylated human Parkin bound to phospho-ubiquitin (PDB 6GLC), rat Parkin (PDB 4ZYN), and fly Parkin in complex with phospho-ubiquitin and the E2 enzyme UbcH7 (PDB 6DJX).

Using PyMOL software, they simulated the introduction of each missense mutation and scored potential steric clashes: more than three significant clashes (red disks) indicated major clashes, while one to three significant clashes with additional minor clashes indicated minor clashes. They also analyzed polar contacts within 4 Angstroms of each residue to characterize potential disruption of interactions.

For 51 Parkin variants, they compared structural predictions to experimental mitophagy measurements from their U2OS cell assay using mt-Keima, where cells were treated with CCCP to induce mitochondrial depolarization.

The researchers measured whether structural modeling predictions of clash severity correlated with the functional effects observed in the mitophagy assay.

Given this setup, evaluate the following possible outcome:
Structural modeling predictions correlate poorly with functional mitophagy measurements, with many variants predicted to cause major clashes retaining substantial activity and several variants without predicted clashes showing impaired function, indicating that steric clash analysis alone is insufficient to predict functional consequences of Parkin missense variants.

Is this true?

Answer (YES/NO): NO